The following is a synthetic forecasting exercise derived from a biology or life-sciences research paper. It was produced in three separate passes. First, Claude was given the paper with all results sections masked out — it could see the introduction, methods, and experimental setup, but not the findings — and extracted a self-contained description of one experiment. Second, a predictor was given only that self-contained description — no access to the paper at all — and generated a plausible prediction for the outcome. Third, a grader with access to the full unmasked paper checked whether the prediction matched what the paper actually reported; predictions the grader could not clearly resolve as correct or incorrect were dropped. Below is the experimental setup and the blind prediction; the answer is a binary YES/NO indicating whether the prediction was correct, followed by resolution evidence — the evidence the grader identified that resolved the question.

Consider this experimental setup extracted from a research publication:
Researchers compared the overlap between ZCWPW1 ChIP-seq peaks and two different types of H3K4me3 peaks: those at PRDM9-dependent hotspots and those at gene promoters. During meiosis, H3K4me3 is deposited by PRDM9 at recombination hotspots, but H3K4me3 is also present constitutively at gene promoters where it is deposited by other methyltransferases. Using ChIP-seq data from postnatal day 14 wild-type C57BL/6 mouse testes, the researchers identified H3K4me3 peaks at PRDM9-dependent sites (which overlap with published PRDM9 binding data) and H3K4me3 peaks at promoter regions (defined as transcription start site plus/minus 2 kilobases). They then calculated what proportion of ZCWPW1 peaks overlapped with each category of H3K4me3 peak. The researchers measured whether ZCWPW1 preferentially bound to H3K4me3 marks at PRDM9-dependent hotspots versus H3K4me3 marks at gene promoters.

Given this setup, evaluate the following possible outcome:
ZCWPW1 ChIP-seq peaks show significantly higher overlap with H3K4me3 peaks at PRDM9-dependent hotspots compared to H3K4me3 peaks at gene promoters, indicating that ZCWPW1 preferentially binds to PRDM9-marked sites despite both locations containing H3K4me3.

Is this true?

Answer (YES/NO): YES